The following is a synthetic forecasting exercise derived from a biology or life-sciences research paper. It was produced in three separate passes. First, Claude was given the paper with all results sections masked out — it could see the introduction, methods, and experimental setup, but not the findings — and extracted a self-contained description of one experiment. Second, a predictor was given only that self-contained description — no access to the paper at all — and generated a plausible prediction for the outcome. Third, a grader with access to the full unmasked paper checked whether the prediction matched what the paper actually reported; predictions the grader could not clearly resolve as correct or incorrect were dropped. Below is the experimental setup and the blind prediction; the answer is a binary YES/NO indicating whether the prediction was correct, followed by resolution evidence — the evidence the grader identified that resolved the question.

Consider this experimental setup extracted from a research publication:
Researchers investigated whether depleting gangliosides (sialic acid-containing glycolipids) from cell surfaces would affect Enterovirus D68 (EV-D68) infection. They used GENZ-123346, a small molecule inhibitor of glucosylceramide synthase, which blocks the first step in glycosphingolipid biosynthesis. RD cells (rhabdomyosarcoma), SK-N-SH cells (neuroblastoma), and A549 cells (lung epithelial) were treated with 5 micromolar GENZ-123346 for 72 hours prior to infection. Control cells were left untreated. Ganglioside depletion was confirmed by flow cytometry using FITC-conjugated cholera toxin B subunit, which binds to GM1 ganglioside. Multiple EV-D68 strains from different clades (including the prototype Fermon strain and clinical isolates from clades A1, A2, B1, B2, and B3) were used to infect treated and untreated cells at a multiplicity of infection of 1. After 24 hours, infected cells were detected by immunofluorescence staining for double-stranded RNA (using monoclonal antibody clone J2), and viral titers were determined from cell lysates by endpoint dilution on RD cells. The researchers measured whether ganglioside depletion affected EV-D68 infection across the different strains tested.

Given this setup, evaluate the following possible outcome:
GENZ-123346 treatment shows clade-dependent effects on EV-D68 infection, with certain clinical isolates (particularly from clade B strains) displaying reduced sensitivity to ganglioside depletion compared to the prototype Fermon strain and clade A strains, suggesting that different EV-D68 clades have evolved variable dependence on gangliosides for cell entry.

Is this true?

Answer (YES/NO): NO